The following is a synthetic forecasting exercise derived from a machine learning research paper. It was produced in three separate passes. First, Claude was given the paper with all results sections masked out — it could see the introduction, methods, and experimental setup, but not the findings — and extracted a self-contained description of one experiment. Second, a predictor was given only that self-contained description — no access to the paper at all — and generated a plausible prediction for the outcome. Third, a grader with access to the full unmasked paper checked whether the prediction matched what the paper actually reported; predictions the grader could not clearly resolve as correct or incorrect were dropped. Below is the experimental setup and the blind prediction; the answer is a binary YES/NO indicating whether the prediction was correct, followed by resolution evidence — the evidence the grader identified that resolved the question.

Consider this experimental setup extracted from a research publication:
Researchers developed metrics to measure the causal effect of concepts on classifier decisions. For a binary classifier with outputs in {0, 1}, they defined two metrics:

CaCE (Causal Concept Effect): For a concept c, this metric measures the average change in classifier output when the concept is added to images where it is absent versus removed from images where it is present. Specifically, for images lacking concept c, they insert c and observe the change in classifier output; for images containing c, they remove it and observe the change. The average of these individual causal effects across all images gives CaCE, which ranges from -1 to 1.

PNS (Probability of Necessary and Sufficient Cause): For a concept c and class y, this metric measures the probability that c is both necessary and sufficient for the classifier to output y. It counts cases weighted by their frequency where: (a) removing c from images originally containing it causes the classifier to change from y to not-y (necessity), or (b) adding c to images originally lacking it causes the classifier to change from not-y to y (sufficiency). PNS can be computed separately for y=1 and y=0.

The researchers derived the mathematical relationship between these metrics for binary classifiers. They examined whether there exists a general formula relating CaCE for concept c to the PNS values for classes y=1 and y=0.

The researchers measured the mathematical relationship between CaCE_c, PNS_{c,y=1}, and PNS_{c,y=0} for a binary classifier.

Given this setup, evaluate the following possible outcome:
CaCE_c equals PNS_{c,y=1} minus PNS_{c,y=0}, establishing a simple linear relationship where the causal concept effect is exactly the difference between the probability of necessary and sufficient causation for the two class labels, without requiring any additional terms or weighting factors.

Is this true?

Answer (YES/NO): YES